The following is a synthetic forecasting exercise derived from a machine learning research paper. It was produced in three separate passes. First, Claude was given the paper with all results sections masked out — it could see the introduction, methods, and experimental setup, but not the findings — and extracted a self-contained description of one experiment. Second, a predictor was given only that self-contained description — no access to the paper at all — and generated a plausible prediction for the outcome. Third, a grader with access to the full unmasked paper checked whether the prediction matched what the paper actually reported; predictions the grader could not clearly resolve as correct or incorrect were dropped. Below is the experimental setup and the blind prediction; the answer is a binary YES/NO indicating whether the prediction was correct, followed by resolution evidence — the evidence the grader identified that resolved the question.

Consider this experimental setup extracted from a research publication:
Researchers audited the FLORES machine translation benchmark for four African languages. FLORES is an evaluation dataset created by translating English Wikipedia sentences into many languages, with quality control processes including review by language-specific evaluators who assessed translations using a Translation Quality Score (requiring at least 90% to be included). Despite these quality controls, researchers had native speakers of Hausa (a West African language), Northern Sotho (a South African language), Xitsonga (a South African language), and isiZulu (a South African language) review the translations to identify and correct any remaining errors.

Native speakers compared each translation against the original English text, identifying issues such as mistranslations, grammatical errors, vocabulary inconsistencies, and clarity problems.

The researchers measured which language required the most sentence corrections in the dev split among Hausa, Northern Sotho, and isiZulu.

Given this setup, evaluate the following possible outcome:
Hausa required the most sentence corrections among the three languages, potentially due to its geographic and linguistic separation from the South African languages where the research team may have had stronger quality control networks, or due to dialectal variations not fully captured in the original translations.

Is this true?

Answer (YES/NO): YES